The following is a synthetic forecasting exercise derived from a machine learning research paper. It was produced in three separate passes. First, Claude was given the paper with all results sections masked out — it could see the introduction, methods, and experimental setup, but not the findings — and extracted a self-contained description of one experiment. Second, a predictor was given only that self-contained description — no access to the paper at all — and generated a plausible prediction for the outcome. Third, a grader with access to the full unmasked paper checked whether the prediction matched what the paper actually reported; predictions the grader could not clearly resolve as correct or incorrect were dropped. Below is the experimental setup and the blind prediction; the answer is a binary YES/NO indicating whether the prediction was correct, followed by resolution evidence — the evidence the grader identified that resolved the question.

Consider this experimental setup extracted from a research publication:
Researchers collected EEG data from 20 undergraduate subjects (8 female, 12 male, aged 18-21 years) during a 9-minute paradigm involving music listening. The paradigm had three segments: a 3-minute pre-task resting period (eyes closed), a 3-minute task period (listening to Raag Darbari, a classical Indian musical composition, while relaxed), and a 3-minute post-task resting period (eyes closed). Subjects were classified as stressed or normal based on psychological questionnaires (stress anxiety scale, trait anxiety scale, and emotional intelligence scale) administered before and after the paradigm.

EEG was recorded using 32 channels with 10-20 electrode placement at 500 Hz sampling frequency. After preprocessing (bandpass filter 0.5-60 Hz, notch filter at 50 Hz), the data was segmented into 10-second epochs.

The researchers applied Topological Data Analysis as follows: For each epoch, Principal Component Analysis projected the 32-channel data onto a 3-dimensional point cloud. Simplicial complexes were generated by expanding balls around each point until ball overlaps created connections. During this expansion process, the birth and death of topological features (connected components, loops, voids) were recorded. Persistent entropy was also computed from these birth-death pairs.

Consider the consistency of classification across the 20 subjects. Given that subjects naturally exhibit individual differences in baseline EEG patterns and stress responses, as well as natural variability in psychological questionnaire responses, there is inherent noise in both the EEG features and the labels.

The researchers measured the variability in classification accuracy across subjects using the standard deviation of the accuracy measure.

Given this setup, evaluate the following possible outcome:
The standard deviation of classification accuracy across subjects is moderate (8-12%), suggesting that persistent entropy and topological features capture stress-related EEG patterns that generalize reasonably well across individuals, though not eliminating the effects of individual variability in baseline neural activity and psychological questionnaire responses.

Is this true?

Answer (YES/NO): NO